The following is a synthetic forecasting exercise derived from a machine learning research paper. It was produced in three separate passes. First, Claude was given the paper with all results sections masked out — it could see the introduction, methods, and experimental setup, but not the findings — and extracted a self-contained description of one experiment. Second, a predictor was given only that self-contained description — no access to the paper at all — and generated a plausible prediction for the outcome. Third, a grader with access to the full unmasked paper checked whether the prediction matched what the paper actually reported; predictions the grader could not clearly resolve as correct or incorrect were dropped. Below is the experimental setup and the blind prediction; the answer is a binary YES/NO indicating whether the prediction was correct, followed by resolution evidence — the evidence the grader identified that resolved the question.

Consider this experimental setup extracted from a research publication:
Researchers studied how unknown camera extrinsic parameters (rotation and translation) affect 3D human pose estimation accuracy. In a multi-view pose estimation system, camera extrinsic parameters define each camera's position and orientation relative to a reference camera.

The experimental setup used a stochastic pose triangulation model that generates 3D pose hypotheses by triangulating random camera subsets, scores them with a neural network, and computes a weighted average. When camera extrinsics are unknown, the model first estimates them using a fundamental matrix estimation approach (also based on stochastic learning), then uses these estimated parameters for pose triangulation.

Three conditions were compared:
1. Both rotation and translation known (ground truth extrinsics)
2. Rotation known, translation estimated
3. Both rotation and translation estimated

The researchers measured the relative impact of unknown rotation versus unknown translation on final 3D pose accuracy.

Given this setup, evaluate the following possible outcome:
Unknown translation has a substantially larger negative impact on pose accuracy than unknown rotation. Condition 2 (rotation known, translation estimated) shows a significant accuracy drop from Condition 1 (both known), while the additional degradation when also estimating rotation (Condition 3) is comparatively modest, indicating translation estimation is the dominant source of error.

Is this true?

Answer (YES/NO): YES